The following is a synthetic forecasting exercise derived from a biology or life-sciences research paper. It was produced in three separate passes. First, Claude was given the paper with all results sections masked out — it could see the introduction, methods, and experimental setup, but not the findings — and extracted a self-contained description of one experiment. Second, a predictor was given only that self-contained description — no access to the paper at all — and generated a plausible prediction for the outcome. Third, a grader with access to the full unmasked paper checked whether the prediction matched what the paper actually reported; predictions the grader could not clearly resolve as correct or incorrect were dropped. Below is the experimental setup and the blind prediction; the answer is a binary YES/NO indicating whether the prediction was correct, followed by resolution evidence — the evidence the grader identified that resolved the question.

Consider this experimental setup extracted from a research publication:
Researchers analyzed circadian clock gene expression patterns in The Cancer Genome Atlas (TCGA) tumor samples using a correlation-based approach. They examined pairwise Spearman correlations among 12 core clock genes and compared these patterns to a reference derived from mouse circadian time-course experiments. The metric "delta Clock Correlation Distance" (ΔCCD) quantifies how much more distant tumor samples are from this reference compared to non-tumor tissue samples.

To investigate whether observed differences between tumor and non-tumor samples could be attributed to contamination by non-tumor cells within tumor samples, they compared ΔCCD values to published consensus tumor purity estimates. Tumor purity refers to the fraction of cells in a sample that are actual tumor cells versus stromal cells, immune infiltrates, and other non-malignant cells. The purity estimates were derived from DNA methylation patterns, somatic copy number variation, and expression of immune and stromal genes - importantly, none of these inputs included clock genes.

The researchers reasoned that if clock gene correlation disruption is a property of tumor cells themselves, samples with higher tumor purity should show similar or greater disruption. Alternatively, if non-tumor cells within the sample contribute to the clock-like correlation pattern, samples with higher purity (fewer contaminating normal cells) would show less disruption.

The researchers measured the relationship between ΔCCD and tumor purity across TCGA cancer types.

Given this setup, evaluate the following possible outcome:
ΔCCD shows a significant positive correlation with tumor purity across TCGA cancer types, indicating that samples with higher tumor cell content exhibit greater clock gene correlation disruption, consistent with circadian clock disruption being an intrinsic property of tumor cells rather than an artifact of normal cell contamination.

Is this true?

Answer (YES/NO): NO